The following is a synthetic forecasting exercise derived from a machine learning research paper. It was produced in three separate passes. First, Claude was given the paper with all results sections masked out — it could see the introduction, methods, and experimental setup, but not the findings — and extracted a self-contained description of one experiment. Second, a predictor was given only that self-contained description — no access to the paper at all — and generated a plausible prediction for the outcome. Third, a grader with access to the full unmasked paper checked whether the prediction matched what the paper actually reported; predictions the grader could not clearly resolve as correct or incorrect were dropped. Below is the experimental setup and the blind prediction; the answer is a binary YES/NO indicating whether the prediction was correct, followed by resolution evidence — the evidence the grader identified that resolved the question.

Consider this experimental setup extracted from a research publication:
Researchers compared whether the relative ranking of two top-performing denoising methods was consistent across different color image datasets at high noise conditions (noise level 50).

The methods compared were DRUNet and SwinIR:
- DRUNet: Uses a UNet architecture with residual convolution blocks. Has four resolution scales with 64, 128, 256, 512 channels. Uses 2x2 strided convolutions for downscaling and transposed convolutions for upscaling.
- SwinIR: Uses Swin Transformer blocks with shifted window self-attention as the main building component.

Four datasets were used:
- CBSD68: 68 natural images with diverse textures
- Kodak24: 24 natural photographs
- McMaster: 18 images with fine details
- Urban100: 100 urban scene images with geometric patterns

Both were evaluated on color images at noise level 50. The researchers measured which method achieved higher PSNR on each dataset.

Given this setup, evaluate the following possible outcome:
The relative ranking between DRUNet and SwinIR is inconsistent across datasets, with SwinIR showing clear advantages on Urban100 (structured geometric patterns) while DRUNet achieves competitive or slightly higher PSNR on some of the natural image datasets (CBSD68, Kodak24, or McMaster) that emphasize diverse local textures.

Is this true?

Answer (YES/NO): YES